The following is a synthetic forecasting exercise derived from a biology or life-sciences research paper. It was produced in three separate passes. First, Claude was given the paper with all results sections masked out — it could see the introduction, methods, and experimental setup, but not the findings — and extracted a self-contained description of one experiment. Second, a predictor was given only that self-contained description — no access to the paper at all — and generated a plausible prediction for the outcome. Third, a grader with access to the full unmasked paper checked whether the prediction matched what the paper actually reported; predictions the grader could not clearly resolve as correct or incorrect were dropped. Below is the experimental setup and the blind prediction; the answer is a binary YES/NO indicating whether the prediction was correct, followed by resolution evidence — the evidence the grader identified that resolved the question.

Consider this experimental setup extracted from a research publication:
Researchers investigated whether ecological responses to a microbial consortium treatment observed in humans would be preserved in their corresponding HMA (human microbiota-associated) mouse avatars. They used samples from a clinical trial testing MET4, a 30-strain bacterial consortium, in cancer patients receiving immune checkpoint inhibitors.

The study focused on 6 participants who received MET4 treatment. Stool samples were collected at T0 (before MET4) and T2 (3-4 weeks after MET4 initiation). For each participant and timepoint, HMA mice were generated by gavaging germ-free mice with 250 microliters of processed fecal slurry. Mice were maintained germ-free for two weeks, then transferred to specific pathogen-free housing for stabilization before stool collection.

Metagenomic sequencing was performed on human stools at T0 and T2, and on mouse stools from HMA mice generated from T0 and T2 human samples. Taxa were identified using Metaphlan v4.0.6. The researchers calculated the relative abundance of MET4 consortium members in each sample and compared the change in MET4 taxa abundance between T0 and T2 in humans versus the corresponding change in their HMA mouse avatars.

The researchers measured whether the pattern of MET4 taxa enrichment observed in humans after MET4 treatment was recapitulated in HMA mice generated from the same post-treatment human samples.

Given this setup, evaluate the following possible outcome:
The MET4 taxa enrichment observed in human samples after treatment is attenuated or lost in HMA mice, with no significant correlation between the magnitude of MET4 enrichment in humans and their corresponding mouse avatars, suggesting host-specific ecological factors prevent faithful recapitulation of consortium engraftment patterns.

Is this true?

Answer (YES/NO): YES